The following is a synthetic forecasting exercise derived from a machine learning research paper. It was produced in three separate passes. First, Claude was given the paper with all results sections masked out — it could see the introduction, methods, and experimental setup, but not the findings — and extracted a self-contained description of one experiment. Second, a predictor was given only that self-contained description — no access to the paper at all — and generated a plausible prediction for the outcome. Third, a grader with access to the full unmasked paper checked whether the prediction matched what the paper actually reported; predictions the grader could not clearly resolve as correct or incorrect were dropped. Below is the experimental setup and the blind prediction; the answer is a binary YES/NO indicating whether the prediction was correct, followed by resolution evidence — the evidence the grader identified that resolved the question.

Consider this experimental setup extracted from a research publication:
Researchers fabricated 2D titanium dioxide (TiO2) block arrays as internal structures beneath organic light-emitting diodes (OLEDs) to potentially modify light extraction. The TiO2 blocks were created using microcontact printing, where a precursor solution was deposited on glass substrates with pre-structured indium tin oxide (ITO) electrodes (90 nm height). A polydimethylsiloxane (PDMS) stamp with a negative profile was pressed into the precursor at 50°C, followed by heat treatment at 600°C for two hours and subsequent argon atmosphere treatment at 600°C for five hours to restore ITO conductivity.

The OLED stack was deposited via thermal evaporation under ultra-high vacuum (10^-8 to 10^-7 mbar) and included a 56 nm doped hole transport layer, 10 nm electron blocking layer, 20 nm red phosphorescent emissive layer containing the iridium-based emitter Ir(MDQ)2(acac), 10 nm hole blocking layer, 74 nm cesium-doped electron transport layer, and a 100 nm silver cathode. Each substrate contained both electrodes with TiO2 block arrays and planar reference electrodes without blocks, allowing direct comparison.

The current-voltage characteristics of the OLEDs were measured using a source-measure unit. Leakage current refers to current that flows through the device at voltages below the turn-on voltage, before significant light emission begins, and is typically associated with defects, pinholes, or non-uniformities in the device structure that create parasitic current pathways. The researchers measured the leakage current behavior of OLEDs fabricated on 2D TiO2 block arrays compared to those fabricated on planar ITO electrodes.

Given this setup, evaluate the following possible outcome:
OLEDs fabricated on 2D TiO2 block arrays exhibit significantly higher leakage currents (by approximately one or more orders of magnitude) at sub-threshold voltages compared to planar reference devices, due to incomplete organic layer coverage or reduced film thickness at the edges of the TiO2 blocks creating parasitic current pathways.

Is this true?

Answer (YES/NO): NO